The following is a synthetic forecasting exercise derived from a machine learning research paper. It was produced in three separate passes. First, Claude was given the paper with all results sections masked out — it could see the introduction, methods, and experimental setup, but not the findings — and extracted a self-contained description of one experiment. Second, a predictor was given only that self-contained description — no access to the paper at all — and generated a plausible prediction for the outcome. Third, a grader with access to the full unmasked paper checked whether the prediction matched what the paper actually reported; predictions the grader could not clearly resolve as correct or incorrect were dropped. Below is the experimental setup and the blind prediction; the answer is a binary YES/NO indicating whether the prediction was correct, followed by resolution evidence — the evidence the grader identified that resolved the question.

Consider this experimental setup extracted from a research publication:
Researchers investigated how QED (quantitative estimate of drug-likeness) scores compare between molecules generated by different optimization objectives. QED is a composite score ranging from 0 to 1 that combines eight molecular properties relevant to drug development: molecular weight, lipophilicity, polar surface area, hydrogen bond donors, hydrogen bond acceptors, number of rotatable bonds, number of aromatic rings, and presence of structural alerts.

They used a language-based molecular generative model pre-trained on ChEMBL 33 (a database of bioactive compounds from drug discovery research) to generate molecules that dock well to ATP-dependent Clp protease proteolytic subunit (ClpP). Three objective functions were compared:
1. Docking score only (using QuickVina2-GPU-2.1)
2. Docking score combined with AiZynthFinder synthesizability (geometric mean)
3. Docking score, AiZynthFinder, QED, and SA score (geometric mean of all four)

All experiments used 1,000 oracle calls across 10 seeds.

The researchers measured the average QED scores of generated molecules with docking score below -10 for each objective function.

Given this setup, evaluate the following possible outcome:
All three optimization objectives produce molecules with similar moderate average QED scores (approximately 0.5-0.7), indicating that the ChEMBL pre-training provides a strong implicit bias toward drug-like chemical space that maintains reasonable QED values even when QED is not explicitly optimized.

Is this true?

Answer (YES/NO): NO